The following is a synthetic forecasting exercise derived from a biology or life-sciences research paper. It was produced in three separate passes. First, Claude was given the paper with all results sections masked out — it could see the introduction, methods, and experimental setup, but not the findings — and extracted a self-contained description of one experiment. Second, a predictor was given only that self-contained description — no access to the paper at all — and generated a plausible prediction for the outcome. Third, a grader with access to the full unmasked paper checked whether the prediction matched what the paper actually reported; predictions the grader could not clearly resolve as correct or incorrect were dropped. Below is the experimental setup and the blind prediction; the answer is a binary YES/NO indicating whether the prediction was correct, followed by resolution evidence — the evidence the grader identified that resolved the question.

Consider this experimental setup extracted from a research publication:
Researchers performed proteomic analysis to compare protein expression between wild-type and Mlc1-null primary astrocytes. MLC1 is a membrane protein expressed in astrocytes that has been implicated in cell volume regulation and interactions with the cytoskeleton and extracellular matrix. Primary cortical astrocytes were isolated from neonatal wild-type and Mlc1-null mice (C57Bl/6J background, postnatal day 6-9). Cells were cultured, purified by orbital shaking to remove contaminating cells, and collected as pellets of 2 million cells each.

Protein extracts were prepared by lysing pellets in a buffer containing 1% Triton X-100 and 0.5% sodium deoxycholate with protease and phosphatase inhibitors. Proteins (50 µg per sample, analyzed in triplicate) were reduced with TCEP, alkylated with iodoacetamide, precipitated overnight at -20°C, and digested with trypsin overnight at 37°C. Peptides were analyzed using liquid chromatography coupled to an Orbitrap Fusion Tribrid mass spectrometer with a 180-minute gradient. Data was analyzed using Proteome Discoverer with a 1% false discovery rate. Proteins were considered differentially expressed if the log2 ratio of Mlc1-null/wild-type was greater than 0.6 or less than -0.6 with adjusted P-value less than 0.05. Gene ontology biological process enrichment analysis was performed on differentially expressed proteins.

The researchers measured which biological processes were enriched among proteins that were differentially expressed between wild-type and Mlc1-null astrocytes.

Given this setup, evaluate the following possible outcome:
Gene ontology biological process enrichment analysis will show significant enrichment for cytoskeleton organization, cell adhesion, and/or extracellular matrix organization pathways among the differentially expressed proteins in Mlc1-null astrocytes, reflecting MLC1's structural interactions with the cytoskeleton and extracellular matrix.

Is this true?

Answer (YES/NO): YES